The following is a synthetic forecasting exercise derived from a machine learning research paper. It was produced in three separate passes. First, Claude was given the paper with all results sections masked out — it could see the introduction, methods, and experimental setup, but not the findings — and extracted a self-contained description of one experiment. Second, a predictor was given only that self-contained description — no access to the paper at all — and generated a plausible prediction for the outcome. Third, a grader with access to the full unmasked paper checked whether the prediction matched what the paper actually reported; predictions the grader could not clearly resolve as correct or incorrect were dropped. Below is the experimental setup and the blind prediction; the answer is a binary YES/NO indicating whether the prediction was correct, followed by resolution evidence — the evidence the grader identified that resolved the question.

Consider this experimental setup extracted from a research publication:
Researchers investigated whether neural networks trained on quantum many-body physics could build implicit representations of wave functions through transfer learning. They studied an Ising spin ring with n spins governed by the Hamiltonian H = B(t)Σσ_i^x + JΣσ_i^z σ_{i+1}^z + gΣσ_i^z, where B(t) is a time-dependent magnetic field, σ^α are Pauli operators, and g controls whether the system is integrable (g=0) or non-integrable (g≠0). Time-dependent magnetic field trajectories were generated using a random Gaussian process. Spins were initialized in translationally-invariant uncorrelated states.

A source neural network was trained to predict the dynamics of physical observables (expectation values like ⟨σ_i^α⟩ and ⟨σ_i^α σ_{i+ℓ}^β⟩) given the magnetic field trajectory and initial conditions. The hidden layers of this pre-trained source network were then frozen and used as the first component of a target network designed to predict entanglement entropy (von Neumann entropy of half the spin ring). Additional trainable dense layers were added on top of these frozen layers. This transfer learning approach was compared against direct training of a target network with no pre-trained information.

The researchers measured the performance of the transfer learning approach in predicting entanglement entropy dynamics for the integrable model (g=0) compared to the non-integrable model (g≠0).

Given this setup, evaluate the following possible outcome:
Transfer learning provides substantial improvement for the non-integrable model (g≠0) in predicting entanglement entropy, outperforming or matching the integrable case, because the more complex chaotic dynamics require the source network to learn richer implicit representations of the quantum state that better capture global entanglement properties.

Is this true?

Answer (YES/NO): NO